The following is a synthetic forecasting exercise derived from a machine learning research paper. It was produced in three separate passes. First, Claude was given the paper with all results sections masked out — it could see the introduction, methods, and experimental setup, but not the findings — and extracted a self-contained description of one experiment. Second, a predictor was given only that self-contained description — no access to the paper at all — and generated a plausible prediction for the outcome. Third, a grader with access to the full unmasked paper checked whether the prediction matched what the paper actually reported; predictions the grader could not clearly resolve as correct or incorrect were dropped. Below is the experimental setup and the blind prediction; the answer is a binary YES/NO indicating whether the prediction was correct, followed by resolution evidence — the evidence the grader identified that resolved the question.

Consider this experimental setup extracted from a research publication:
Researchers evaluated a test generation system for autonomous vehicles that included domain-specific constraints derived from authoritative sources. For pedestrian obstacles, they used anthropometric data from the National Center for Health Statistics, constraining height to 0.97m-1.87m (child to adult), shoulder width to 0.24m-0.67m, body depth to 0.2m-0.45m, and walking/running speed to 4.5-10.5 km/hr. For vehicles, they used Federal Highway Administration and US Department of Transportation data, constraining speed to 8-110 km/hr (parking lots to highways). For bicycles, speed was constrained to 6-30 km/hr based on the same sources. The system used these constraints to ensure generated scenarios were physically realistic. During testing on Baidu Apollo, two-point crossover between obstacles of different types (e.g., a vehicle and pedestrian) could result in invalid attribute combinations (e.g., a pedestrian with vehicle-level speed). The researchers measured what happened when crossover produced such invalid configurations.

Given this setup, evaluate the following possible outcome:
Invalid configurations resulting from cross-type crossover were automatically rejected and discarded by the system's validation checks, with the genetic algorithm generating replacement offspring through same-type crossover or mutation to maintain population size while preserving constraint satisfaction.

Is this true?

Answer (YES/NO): NO